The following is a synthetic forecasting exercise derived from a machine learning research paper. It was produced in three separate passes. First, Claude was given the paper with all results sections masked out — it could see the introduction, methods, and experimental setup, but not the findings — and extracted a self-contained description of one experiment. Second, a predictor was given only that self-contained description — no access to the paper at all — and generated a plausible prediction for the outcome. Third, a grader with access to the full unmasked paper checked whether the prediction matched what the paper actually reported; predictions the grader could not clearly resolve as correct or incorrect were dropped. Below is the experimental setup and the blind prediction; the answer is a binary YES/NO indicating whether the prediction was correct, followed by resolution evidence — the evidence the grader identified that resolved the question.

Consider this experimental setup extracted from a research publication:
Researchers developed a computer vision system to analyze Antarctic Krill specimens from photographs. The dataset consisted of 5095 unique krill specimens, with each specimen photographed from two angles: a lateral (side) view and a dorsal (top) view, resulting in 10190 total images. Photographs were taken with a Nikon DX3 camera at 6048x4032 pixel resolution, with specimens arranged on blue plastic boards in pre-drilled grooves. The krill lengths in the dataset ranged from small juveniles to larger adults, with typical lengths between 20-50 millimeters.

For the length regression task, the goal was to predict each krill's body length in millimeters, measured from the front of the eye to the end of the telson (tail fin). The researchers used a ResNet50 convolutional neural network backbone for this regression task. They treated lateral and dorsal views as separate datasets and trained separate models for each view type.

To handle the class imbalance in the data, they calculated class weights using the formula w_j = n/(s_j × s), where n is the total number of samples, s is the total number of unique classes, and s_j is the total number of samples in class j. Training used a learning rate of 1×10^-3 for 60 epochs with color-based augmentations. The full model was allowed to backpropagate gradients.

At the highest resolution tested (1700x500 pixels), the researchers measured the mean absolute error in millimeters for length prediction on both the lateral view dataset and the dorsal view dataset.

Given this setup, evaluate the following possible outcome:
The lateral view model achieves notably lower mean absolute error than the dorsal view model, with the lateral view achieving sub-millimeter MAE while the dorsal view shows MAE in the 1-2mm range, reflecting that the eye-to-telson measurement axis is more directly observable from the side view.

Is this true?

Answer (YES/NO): NO